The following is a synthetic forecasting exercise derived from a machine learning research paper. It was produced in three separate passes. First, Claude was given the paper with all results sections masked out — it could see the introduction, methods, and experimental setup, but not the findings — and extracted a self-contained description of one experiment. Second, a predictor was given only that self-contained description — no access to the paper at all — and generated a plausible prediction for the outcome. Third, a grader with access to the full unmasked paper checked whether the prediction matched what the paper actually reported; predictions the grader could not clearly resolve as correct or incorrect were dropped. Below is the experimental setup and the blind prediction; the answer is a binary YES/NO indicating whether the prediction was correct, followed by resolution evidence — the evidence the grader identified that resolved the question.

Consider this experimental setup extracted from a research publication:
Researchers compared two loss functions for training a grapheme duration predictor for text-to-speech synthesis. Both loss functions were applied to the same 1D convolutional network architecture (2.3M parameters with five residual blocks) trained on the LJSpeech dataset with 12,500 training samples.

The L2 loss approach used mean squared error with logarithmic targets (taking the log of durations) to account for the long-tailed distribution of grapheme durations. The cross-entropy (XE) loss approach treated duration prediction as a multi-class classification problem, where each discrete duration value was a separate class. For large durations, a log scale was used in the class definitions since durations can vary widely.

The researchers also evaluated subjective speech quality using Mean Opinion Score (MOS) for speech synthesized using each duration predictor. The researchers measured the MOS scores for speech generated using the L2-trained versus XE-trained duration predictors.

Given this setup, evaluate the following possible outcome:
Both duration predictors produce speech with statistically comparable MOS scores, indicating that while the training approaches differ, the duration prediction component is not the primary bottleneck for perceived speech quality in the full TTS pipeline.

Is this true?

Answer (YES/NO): NO